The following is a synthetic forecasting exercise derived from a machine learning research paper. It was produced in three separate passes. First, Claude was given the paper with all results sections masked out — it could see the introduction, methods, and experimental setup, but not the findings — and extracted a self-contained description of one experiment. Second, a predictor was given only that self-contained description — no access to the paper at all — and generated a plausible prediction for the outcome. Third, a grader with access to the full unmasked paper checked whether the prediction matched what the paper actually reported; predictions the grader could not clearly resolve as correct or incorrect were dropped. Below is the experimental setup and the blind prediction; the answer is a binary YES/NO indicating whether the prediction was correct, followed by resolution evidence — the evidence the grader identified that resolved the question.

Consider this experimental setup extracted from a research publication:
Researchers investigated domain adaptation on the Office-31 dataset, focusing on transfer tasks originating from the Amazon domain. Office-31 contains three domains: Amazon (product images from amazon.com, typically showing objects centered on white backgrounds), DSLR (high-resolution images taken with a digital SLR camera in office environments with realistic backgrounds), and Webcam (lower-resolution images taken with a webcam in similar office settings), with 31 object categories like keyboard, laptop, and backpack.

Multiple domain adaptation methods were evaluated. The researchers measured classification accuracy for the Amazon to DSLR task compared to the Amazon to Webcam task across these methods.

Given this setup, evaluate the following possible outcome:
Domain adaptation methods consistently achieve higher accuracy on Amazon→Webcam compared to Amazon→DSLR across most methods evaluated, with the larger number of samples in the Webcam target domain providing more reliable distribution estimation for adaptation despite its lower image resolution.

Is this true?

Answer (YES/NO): NO